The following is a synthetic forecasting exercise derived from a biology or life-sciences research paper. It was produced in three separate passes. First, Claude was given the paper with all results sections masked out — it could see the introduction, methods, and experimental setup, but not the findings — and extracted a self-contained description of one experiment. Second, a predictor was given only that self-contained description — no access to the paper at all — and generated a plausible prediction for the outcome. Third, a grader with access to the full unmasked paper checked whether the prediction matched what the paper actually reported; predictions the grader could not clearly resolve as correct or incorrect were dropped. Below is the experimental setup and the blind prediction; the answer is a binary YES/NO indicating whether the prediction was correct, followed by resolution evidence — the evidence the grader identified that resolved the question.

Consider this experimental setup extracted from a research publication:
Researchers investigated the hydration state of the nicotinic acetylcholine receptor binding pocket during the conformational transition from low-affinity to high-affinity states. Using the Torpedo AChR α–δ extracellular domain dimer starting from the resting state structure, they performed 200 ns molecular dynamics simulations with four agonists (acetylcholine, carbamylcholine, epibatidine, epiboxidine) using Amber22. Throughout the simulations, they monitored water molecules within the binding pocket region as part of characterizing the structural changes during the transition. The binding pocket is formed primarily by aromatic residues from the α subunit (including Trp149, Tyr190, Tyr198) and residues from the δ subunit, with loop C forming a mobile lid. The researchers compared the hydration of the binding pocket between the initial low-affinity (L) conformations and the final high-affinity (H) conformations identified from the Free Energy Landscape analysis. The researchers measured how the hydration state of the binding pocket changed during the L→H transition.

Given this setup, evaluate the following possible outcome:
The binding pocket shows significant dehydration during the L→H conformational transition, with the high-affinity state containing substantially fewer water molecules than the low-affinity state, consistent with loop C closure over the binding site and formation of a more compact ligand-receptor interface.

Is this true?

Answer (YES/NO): YES